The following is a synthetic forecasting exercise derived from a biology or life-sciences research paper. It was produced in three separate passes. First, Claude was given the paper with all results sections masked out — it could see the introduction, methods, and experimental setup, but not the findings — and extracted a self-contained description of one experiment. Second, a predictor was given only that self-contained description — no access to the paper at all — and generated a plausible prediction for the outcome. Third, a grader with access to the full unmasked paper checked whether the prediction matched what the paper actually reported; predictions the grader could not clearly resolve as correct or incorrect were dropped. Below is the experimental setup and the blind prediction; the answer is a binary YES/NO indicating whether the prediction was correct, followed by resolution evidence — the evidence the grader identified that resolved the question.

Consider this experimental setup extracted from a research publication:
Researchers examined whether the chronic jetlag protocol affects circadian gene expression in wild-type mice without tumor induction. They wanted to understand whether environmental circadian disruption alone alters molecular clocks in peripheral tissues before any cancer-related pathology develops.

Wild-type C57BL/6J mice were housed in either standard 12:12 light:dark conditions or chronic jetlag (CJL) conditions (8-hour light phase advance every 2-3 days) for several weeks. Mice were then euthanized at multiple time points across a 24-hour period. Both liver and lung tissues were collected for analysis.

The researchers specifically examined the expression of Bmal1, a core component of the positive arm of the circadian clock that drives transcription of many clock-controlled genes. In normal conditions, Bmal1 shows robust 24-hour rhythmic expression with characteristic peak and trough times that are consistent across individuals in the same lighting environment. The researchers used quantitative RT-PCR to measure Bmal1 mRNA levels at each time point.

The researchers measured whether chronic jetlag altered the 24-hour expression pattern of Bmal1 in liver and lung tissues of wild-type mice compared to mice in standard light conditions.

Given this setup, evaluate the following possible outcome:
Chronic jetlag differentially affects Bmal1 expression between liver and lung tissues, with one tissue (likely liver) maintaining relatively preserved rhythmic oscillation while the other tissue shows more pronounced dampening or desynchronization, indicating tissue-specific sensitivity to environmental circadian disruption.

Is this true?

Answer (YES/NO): NO